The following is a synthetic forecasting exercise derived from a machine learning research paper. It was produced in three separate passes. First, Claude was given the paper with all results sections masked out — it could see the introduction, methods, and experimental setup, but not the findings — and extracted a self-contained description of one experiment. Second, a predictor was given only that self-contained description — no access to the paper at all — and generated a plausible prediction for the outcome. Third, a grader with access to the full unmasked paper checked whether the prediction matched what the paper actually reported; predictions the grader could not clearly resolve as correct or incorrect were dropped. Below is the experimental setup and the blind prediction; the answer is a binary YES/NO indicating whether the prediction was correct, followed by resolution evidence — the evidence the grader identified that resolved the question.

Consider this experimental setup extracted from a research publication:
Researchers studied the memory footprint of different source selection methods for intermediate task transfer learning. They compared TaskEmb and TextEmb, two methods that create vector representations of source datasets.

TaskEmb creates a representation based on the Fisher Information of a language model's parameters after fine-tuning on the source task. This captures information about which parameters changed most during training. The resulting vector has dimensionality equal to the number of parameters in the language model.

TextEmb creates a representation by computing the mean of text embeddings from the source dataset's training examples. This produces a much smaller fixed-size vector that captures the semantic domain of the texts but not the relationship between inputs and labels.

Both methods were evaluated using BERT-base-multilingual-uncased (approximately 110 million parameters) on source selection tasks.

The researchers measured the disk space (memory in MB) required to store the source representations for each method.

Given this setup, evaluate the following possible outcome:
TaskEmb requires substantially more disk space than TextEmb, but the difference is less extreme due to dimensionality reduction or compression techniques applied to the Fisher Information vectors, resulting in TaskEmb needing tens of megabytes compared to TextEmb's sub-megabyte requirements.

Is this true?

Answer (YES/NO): NO